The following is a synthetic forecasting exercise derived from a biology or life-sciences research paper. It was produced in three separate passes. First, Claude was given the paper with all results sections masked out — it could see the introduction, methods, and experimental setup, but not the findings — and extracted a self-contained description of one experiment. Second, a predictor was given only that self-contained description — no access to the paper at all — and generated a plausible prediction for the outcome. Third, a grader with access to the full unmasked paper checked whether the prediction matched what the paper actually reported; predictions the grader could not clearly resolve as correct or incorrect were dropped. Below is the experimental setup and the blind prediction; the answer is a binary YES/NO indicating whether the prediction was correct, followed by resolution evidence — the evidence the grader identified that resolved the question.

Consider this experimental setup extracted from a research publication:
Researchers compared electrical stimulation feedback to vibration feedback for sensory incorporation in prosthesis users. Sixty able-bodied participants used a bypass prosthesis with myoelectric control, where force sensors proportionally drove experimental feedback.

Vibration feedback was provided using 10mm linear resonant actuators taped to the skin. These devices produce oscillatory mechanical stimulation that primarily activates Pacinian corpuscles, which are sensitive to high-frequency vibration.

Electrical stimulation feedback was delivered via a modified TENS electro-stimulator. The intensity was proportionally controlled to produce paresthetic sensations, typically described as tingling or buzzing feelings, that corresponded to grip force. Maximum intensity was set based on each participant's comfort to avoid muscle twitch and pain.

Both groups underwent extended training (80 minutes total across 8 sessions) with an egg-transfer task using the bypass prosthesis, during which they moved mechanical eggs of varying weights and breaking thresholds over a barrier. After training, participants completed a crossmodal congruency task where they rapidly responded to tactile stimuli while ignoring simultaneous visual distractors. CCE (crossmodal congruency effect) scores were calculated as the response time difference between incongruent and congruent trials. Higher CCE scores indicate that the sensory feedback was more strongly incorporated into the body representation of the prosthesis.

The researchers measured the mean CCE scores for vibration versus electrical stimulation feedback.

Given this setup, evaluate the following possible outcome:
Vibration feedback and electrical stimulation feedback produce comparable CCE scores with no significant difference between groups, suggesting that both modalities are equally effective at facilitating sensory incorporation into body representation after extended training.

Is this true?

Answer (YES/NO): NO